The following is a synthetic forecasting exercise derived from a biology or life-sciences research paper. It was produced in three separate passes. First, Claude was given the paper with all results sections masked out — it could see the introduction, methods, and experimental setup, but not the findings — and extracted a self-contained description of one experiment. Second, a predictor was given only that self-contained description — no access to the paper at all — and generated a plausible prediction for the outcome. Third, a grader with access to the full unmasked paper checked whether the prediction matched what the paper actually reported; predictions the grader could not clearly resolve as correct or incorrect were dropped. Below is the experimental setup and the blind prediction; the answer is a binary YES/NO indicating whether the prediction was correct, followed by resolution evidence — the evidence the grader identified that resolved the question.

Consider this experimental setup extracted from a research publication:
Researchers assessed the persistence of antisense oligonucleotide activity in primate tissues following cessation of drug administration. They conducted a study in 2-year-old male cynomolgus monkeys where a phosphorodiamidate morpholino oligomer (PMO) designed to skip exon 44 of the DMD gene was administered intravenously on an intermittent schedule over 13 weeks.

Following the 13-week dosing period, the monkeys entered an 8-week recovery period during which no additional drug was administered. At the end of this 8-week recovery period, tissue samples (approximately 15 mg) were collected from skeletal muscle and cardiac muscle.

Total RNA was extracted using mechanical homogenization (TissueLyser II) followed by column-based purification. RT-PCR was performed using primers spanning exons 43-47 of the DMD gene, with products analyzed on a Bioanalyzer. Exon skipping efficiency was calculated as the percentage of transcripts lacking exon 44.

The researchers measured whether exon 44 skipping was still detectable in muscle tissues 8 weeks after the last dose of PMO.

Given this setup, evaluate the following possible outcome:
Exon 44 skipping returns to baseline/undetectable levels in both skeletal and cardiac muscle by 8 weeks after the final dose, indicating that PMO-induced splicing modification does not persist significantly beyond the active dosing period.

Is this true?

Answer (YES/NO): NO